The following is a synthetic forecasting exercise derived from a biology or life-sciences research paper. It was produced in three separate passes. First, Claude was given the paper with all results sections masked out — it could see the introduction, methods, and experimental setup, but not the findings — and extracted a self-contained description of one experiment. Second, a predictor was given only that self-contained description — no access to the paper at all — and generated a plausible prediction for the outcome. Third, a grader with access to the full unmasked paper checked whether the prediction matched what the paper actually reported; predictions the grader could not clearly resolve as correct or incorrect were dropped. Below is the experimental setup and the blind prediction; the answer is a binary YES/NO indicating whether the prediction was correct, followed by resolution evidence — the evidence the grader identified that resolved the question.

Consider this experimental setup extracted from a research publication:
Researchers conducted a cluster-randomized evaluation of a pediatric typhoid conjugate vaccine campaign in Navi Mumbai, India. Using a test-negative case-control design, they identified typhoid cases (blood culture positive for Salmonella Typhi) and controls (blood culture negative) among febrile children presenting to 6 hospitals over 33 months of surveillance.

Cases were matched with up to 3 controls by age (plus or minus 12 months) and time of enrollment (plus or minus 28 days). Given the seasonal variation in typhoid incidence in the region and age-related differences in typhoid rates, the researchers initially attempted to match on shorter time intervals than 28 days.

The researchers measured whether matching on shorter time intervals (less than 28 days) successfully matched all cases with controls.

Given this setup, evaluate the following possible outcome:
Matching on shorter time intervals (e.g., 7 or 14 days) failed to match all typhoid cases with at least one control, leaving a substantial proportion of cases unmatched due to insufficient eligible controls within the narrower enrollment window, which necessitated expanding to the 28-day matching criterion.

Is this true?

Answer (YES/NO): YES